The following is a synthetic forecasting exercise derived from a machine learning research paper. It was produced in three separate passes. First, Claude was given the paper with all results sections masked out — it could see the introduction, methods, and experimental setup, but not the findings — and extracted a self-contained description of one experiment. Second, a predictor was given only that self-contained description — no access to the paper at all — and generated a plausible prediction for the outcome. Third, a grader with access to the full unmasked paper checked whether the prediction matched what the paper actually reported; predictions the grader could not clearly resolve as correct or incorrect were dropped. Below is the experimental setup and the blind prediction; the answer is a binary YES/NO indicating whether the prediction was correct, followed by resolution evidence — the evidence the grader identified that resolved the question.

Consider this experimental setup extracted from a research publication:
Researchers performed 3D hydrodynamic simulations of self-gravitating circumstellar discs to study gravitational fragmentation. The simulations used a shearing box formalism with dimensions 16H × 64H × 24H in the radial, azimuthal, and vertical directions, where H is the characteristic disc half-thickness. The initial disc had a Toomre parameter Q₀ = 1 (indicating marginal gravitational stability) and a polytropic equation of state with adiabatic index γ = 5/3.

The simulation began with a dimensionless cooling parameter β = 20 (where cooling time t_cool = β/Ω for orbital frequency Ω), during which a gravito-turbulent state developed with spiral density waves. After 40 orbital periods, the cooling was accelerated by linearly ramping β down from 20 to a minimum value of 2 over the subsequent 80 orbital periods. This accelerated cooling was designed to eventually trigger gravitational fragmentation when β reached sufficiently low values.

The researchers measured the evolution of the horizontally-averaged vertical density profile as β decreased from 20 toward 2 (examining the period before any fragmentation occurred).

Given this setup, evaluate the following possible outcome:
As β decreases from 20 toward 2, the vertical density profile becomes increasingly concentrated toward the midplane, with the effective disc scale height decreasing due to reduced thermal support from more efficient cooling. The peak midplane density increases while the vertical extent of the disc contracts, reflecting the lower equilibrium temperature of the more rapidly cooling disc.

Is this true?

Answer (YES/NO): YES